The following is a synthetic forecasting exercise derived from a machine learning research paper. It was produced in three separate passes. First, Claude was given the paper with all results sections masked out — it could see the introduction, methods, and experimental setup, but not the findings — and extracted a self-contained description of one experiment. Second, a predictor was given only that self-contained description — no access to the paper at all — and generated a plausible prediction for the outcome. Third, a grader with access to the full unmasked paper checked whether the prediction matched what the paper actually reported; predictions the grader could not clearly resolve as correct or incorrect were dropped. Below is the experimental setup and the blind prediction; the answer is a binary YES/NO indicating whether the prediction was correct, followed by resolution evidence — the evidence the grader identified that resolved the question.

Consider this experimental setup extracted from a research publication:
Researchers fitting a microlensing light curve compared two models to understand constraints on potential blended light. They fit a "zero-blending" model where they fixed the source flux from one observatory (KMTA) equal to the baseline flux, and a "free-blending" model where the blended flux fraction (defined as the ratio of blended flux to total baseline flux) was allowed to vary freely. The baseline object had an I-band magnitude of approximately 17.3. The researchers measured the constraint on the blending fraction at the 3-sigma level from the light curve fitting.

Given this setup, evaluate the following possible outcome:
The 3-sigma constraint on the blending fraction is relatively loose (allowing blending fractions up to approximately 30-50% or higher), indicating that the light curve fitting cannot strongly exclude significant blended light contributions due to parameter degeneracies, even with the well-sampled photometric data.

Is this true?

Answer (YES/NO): YES